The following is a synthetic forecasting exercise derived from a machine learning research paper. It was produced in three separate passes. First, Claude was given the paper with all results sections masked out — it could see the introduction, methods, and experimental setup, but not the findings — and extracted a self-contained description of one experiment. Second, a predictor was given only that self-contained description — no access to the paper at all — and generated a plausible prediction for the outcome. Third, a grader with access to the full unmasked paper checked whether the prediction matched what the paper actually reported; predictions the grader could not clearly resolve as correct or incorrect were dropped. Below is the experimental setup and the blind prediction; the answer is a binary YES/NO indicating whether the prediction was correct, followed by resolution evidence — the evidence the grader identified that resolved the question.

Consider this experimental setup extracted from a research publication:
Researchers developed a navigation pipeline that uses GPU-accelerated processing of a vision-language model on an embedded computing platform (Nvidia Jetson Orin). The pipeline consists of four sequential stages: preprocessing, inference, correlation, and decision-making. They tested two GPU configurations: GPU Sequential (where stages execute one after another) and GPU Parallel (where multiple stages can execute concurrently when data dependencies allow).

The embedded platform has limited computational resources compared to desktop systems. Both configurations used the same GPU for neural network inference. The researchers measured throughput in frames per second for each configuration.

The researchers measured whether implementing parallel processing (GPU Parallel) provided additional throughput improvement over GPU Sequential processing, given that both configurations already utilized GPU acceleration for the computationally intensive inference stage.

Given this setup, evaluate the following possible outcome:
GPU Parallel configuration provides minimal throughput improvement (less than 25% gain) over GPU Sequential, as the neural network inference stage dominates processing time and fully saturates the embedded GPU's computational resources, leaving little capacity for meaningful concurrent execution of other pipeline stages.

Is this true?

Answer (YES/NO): NO